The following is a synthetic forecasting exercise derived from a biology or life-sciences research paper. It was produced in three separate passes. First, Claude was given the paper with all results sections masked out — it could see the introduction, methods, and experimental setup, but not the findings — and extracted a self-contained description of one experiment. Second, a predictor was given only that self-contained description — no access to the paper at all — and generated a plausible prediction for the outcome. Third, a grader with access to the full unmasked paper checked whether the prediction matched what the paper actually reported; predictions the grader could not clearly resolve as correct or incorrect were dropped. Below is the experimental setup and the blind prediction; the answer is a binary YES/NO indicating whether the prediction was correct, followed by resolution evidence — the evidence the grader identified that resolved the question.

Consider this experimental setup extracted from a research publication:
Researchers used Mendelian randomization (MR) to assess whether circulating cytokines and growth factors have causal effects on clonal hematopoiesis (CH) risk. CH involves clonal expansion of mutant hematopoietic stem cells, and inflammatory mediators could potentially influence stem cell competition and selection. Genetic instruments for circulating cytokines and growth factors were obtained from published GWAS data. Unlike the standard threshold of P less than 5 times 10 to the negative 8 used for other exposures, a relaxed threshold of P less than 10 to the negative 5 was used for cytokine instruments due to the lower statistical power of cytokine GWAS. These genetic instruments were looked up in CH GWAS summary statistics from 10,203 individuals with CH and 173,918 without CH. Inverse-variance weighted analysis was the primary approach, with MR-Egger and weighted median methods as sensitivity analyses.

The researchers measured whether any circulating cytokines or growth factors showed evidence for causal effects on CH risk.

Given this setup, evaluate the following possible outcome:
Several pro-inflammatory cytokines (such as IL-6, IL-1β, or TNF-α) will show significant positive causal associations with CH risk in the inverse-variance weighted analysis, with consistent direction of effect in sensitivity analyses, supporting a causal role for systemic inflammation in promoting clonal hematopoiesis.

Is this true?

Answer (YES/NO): NO